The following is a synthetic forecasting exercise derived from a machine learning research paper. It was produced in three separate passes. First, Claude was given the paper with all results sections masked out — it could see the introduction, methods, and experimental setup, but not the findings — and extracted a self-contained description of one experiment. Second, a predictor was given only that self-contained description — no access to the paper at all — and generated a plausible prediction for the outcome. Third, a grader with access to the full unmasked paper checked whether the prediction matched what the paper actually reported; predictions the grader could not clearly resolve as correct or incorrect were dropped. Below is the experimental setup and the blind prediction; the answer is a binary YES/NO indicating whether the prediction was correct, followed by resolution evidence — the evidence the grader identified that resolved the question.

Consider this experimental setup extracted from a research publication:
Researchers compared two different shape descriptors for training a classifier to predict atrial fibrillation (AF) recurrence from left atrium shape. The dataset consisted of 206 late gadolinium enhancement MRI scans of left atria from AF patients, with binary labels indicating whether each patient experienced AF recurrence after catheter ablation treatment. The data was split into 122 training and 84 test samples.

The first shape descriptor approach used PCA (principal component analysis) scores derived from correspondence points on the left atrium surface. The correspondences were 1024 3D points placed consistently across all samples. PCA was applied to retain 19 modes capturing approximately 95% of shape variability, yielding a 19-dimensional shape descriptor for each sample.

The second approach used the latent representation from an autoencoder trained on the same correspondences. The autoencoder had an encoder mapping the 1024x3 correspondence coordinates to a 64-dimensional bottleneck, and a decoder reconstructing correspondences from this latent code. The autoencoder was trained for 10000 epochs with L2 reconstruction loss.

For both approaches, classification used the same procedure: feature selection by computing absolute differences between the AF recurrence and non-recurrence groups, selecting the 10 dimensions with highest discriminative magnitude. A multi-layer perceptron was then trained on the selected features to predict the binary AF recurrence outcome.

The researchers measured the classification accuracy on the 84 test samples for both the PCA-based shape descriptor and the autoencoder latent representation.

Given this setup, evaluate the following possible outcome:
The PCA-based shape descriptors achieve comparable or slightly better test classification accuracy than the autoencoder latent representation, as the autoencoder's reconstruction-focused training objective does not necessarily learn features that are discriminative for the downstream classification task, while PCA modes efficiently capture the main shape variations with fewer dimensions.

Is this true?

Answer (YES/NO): NO